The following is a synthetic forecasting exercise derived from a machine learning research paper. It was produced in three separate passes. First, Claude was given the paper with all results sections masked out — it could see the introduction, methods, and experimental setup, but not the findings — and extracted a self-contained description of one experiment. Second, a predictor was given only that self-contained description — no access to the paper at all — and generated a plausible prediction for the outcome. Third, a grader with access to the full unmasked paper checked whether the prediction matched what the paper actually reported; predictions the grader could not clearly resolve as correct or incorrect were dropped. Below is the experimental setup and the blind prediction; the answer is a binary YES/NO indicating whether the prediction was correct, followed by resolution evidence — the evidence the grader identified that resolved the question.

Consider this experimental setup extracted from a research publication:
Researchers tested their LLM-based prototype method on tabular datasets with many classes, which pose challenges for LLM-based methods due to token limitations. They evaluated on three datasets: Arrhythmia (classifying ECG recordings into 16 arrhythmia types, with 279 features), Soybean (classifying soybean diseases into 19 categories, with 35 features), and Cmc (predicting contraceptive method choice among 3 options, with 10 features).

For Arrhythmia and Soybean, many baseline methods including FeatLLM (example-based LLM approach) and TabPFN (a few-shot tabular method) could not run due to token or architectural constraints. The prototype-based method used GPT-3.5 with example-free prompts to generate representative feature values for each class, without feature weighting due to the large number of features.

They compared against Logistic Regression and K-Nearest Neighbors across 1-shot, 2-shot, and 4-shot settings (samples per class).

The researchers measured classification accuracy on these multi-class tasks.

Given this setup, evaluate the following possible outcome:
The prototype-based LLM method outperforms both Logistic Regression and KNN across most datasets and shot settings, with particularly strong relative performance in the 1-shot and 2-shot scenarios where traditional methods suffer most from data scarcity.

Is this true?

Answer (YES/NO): NO